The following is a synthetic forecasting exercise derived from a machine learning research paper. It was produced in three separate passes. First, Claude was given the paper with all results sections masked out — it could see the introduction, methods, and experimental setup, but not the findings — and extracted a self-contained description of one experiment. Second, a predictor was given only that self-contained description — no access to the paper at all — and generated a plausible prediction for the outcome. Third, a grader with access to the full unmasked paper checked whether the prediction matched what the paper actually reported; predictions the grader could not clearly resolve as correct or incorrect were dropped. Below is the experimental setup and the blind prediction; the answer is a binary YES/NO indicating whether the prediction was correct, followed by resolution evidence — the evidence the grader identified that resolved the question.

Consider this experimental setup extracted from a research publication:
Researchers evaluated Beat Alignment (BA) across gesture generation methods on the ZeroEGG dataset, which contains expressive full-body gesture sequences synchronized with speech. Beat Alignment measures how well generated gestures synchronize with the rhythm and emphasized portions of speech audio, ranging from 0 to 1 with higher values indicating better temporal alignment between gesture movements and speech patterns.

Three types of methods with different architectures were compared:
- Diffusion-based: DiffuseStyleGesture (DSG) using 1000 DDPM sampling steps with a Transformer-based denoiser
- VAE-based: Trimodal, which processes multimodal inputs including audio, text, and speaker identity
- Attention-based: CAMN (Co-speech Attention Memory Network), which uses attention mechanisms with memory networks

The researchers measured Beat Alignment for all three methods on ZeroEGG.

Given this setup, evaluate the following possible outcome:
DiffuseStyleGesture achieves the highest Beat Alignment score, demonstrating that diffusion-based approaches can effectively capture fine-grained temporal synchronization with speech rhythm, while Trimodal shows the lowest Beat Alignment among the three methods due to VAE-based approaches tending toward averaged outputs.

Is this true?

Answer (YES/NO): NO